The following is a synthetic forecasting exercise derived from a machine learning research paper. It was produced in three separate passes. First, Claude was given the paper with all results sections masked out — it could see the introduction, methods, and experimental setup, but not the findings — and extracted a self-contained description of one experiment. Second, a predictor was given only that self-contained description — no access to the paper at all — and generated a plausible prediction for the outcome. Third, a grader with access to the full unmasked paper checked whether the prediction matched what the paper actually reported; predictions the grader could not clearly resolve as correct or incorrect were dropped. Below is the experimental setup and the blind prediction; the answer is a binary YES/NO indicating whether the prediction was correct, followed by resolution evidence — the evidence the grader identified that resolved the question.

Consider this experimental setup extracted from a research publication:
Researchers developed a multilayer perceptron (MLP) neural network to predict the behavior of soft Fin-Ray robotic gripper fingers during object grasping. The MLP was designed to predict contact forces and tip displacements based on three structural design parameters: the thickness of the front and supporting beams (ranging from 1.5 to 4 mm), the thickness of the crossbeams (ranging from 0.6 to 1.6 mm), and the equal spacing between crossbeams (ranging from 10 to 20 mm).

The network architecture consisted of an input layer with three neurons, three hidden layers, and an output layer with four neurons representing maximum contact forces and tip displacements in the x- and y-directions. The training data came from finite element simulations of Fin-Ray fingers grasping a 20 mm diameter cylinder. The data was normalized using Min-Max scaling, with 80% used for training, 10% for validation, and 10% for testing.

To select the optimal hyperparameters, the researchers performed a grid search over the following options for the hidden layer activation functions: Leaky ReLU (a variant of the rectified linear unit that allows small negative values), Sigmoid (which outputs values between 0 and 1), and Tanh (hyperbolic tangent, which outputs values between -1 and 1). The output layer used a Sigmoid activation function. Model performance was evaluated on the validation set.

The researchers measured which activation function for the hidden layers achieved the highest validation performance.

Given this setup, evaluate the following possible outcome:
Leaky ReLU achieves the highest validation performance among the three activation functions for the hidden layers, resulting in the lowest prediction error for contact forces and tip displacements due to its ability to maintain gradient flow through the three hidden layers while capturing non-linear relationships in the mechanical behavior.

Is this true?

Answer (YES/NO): NO